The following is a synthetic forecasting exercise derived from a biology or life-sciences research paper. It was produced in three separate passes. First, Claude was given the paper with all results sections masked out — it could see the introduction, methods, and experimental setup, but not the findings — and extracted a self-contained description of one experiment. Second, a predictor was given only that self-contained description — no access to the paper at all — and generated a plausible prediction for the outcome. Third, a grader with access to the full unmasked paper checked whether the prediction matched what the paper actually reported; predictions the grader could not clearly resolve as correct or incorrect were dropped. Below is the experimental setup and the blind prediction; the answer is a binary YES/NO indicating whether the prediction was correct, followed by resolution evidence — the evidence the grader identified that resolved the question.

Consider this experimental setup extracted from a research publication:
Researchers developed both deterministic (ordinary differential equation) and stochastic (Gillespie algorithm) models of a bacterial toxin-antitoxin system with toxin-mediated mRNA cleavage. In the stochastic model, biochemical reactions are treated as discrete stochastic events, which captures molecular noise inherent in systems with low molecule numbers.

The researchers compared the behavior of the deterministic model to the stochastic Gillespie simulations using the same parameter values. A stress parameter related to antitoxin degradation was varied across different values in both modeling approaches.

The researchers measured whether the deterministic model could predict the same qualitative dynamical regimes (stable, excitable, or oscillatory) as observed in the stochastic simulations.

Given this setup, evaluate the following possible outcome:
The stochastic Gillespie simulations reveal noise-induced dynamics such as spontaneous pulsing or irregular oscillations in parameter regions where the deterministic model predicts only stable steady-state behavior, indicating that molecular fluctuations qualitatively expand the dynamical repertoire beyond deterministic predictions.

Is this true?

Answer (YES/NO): NO